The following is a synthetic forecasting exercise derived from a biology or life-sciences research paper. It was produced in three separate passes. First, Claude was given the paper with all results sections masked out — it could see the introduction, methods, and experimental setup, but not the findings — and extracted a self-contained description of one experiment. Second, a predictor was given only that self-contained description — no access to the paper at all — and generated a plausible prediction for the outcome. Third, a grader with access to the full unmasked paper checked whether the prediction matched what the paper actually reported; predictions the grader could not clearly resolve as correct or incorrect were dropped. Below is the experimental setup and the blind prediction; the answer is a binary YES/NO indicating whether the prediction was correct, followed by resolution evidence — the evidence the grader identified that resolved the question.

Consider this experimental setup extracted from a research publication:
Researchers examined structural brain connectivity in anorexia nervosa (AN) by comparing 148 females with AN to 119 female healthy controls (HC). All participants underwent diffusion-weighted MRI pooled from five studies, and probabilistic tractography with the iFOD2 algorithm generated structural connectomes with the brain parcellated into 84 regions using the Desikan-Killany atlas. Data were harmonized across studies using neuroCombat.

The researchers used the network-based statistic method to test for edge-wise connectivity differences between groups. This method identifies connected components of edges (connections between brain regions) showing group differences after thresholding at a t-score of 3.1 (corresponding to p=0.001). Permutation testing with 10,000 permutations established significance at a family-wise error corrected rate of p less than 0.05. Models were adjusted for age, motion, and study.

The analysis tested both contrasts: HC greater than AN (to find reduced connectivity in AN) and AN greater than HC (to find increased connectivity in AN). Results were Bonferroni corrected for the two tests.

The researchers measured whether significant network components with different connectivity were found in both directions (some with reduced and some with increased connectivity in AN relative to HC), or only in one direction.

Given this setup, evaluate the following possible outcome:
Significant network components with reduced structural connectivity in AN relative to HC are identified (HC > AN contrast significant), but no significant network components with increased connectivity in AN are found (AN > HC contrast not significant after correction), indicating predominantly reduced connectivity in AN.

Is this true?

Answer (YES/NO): NO